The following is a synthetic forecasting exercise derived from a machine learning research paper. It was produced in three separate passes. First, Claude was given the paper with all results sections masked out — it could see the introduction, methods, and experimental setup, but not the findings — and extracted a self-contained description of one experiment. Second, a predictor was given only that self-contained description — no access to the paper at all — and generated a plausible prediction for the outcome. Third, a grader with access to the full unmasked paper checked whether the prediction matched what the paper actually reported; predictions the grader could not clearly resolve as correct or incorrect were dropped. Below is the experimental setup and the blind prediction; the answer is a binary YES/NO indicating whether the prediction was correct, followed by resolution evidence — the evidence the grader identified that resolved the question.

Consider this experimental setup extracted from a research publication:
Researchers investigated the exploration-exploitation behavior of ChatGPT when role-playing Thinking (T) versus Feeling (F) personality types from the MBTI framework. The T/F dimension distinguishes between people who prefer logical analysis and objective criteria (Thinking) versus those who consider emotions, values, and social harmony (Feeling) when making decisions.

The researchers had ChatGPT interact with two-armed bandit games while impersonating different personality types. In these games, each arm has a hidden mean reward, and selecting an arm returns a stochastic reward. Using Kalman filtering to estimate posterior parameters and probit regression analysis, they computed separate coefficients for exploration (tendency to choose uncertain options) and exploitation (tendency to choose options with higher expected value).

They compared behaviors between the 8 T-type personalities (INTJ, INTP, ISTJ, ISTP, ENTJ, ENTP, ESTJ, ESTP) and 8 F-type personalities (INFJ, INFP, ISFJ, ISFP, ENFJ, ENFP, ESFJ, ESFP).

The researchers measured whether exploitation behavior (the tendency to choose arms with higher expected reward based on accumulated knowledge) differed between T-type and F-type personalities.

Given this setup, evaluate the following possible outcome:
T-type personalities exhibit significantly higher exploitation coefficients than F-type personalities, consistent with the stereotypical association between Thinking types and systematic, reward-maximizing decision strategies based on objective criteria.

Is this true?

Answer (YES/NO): NO